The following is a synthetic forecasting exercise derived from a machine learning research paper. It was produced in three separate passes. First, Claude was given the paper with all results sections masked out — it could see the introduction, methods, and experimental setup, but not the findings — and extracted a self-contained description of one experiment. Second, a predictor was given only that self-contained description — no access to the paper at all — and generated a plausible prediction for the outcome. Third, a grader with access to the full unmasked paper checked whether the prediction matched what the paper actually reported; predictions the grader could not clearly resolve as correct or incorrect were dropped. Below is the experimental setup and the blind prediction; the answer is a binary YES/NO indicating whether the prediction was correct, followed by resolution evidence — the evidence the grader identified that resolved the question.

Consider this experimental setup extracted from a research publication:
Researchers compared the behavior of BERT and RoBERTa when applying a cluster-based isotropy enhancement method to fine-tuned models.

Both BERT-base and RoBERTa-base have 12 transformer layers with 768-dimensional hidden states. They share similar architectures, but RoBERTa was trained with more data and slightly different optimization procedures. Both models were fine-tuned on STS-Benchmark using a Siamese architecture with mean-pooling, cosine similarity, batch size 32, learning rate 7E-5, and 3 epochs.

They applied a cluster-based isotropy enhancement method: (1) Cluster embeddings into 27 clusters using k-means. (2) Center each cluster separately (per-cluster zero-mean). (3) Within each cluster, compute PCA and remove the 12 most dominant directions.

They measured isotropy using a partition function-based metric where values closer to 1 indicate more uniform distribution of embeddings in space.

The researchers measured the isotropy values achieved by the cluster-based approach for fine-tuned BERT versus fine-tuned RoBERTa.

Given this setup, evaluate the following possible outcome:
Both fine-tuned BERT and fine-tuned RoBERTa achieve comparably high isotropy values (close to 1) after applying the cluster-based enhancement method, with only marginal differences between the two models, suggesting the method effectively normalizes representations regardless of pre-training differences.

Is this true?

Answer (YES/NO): NO